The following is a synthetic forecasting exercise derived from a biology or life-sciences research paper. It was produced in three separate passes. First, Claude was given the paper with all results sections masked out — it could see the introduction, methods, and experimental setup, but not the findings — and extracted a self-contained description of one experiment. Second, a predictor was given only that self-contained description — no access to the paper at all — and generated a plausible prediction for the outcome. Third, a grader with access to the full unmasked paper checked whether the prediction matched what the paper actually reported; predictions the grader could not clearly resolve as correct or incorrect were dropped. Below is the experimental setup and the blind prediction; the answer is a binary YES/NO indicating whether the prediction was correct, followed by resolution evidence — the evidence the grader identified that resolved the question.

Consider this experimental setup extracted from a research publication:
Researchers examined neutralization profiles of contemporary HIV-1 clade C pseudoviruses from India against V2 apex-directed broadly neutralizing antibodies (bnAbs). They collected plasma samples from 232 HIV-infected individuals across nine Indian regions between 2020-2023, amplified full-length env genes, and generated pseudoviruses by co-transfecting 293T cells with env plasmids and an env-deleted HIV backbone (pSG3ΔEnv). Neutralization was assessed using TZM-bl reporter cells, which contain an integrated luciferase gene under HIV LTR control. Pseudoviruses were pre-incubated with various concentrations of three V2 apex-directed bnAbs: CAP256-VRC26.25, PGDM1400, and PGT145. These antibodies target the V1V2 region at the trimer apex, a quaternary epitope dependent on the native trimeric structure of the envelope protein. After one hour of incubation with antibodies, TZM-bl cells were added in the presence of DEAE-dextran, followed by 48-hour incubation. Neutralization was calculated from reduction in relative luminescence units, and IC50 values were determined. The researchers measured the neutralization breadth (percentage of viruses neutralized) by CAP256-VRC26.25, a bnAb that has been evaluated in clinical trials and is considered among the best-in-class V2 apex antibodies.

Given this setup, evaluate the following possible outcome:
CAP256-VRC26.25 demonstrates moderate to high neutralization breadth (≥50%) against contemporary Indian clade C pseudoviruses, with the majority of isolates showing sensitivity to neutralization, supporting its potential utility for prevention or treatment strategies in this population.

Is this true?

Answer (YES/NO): NO